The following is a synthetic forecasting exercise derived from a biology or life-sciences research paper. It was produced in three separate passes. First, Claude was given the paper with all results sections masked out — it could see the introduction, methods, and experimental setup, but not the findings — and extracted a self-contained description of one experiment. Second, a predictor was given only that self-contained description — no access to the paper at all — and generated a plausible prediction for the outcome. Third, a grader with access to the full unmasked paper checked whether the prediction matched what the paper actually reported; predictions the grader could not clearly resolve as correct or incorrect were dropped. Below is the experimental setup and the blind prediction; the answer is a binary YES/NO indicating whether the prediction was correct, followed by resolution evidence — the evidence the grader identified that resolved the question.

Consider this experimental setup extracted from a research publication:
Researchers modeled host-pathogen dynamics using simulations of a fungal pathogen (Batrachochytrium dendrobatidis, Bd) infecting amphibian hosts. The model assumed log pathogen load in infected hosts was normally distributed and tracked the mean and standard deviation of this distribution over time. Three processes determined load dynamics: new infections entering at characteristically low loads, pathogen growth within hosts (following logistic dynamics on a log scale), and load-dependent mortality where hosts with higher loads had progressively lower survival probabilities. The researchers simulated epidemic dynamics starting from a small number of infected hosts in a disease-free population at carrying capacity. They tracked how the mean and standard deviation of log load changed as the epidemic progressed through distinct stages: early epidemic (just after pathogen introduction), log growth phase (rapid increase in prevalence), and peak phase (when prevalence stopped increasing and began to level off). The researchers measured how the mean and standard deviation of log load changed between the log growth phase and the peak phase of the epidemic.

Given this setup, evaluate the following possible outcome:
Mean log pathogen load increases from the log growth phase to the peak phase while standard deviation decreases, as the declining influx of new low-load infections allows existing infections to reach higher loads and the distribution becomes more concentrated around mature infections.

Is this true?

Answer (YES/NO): YES